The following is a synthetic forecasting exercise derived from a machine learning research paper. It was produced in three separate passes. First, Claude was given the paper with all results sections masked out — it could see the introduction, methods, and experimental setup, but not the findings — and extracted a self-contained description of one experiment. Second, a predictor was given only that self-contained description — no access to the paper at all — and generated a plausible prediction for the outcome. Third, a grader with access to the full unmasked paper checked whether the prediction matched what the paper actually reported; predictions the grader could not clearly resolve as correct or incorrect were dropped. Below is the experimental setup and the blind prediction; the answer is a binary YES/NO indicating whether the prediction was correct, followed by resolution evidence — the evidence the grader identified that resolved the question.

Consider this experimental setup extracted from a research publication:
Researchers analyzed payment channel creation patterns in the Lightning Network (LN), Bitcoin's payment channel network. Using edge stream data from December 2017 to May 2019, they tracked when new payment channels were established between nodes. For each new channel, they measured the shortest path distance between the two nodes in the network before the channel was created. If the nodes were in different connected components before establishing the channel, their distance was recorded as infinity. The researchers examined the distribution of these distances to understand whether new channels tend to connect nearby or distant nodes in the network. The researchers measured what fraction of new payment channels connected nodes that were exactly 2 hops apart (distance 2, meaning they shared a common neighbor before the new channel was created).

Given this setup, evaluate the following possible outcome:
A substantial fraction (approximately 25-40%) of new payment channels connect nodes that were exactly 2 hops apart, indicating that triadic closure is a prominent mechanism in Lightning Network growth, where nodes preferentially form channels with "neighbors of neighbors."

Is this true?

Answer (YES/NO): NO